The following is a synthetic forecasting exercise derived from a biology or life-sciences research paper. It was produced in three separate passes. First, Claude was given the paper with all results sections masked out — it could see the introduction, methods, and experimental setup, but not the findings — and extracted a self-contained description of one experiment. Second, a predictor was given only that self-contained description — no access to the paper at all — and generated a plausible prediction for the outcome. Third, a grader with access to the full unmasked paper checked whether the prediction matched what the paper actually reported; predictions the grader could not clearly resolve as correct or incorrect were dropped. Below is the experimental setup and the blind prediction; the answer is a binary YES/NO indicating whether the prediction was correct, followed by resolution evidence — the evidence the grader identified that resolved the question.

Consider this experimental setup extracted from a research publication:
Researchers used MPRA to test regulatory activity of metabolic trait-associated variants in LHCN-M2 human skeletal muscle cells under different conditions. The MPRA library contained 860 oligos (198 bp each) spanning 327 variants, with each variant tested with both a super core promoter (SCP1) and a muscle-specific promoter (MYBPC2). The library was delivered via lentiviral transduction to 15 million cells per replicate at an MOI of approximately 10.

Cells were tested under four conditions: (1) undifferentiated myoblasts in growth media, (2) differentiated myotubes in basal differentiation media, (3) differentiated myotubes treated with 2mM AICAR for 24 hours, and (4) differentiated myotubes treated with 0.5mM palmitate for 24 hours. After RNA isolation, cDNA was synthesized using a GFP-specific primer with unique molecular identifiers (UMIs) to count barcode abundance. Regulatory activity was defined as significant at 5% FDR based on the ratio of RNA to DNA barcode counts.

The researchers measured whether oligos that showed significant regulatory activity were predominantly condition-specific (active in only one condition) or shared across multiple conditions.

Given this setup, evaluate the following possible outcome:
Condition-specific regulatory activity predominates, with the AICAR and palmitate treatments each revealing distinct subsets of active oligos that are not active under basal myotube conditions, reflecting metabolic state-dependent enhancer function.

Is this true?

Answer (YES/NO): NO